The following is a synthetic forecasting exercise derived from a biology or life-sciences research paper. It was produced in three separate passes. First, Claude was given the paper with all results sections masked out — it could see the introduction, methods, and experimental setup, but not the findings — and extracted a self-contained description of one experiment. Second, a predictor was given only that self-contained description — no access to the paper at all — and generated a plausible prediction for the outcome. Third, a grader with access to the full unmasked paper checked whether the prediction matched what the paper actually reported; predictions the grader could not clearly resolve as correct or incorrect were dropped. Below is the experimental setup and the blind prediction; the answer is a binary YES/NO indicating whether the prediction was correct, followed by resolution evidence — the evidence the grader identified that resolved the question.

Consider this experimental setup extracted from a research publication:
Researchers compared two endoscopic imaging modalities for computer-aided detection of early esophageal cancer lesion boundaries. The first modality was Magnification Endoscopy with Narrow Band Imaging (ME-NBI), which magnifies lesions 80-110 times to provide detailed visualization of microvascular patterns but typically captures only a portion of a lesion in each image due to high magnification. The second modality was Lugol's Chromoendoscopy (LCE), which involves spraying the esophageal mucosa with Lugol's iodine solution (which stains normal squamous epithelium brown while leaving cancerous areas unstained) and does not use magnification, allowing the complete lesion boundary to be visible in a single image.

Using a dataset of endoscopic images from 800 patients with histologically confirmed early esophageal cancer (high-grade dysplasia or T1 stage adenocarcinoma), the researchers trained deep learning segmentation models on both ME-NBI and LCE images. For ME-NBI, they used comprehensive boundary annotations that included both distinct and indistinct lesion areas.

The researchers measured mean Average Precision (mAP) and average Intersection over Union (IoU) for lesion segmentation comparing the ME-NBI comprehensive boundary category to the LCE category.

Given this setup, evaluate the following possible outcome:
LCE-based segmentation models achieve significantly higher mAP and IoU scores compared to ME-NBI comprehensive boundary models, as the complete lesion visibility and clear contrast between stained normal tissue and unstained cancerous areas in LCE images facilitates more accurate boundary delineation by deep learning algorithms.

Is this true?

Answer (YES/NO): NO